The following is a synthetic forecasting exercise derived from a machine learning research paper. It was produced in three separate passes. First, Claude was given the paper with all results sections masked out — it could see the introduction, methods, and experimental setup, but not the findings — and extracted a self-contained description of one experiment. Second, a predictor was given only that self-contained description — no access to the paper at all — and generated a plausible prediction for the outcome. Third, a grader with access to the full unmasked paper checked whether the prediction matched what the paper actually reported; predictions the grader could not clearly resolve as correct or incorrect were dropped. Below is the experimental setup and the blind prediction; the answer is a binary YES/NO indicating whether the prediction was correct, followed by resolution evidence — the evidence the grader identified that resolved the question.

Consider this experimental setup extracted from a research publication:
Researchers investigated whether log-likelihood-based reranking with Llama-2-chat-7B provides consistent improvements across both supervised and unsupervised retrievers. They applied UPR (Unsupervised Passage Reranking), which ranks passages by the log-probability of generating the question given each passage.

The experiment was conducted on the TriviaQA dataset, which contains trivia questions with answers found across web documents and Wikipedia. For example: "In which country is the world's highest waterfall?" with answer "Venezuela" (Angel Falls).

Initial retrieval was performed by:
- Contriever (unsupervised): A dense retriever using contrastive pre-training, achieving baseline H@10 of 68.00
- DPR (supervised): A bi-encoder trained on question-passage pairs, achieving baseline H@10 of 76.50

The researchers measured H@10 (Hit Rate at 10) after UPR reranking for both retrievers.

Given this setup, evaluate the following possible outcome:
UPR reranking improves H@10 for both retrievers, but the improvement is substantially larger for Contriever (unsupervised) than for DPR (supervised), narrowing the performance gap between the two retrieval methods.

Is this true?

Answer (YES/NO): YES